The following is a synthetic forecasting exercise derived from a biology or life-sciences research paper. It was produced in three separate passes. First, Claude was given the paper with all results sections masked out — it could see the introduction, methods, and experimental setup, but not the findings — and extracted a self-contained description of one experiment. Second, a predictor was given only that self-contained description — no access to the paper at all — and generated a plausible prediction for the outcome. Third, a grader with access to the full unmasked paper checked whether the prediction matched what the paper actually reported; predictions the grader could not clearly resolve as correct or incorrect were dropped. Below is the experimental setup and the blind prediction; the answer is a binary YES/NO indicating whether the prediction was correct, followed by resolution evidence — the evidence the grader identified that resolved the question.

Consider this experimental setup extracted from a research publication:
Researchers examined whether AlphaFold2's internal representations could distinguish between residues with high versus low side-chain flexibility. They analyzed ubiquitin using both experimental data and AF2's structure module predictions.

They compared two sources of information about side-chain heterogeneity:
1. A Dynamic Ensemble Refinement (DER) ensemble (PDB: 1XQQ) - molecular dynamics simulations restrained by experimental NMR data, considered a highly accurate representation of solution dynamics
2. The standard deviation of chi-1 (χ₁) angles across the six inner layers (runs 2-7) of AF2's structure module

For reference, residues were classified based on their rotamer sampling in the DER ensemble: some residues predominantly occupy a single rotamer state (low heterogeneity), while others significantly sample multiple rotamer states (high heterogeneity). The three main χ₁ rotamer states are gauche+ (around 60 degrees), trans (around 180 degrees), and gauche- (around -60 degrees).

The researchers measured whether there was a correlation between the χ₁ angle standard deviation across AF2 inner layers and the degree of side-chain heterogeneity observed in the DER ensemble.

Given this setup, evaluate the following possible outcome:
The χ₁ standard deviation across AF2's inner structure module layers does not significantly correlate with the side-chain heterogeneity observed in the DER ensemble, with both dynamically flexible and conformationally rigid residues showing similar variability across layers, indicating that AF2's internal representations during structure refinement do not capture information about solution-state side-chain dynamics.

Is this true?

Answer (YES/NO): NO